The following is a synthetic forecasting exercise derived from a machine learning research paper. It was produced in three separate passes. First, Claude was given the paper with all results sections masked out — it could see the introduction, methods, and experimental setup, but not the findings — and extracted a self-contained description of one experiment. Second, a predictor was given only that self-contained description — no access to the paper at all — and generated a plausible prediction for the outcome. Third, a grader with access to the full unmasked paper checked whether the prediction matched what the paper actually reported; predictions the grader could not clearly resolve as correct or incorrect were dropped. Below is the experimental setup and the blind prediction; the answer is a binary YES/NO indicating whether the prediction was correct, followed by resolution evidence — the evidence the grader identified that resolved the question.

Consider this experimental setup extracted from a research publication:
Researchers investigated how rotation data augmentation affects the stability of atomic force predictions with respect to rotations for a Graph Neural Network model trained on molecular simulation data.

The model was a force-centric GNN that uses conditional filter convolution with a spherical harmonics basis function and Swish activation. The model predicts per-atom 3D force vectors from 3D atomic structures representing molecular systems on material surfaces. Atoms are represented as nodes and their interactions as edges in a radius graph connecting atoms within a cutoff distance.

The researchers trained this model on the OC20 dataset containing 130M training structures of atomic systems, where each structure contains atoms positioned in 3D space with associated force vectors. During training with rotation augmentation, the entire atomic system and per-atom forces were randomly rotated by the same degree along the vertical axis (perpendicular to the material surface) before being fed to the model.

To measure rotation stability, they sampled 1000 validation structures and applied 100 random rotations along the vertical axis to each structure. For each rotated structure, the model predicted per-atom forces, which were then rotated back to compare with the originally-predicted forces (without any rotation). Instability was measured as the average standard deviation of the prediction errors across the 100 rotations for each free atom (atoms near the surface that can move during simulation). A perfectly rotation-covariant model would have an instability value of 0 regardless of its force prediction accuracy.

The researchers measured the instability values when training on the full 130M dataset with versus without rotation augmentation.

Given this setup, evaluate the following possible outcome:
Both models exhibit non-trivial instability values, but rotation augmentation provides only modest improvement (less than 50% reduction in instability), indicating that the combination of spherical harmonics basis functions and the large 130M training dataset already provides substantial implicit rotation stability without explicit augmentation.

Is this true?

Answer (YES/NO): YES